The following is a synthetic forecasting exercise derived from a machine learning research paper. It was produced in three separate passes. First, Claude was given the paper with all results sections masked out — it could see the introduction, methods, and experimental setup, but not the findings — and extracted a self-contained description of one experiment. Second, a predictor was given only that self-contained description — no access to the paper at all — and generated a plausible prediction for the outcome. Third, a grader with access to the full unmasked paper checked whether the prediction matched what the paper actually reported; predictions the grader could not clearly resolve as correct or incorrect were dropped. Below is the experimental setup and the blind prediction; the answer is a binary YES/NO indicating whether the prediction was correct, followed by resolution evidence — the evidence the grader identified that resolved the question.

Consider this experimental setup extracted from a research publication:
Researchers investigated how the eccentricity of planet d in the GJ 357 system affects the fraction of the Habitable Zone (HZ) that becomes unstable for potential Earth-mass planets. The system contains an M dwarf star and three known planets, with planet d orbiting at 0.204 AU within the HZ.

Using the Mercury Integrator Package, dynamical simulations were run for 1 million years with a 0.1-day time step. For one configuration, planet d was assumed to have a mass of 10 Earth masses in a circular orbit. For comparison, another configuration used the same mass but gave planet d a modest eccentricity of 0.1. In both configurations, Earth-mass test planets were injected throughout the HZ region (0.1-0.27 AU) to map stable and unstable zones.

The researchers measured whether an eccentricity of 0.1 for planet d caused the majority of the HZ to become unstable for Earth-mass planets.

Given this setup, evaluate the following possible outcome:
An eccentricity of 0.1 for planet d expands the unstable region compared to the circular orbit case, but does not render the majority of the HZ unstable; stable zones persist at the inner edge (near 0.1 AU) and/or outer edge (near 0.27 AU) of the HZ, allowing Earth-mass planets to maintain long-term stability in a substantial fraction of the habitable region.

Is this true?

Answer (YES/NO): NO